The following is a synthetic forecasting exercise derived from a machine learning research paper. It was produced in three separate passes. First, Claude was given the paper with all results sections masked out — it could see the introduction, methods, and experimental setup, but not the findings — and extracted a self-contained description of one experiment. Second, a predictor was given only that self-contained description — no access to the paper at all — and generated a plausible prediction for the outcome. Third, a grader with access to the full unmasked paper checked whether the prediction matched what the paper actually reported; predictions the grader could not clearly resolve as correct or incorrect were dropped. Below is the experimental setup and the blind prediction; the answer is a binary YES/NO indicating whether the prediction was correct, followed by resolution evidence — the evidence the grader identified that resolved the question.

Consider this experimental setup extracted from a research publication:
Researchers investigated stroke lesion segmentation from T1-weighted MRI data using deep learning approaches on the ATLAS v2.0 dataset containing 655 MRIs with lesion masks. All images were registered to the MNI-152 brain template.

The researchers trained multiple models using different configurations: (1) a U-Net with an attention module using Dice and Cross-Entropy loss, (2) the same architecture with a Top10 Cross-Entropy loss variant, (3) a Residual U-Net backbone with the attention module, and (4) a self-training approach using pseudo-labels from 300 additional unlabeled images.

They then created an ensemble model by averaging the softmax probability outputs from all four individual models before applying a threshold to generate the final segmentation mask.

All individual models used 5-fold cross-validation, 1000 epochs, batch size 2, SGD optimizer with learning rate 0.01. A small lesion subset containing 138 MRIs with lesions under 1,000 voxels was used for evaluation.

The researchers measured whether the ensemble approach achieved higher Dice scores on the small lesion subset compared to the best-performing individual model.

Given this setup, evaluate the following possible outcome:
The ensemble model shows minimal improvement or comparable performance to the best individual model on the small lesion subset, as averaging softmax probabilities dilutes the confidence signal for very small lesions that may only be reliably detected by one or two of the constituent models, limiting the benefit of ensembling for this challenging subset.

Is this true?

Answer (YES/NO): YES